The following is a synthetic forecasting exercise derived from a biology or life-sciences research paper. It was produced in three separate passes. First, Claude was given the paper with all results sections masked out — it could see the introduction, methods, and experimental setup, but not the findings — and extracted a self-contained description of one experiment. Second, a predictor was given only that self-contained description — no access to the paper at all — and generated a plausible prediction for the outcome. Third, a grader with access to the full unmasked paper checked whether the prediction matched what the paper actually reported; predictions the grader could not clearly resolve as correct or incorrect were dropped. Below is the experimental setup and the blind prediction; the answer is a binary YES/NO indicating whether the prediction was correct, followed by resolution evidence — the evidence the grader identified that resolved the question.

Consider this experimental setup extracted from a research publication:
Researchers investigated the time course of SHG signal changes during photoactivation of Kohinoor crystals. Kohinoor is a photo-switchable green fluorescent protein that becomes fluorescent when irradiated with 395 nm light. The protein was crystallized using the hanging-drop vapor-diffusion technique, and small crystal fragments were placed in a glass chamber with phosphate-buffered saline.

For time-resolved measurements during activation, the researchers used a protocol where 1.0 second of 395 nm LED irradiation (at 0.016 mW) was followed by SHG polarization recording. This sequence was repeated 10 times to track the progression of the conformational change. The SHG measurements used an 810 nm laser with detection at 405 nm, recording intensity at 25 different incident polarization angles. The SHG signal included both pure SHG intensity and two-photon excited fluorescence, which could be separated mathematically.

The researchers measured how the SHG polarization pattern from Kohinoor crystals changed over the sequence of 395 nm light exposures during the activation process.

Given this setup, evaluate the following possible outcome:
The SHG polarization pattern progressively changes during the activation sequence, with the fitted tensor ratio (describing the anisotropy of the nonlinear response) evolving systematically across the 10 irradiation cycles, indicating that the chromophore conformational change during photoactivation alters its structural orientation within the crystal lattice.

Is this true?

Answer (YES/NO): YES